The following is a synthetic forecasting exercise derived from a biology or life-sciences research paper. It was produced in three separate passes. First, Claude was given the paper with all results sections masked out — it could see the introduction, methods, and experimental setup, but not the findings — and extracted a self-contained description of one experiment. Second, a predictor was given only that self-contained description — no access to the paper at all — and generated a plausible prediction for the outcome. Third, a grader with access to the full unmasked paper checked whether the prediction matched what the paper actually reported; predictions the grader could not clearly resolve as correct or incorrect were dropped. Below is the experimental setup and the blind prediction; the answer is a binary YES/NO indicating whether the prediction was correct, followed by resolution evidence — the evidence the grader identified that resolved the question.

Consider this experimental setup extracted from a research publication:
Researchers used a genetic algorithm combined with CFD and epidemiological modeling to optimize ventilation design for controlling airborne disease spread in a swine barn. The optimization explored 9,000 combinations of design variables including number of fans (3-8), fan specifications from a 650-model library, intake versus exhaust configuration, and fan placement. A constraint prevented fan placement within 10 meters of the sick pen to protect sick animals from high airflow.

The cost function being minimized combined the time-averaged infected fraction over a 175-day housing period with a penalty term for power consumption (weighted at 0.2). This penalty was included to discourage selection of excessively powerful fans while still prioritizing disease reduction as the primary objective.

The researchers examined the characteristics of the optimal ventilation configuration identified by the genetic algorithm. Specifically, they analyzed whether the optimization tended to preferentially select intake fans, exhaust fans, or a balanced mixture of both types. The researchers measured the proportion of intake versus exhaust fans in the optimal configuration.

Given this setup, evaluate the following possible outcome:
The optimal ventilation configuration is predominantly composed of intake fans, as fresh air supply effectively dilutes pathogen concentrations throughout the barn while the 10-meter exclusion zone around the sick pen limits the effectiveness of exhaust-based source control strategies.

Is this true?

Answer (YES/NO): NO